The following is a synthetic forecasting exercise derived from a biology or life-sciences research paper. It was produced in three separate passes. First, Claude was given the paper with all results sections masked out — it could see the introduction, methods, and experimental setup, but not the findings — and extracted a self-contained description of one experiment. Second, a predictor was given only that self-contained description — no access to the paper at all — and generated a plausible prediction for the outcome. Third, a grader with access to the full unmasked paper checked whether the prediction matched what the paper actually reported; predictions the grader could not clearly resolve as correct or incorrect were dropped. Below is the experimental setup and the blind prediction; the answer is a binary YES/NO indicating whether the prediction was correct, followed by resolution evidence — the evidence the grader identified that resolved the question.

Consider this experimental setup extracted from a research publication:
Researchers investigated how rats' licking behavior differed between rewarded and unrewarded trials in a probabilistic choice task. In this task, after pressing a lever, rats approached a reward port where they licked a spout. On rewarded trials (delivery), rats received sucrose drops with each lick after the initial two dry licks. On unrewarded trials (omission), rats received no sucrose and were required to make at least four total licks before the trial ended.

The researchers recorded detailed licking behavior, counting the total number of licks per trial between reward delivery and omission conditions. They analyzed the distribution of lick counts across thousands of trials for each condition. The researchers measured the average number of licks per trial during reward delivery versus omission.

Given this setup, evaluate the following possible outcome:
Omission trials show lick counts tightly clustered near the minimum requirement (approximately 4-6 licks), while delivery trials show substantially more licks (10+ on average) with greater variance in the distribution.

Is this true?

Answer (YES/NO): YES